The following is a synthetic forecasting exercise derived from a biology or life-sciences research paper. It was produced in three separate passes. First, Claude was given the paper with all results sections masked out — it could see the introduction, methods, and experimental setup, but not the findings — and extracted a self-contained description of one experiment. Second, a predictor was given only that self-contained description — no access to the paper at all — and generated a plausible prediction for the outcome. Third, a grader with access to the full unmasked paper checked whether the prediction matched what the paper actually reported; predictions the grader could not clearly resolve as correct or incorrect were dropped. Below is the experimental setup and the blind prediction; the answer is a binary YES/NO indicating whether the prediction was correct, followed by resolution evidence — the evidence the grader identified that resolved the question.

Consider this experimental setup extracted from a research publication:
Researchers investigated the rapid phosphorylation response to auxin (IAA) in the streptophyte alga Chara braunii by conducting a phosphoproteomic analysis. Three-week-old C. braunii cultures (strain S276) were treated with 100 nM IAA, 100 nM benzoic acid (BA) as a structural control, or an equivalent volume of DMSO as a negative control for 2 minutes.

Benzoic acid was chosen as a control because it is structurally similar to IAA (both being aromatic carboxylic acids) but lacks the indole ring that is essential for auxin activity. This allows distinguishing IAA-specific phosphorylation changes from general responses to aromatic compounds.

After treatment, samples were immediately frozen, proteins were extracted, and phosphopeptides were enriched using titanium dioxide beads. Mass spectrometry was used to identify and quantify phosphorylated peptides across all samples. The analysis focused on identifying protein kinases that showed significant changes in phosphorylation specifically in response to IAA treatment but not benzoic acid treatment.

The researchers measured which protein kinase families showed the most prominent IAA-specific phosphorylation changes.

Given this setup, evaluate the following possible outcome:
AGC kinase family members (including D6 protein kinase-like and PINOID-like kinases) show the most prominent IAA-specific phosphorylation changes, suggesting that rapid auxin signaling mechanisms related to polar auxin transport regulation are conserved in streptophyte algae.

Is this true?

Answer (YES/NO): NO